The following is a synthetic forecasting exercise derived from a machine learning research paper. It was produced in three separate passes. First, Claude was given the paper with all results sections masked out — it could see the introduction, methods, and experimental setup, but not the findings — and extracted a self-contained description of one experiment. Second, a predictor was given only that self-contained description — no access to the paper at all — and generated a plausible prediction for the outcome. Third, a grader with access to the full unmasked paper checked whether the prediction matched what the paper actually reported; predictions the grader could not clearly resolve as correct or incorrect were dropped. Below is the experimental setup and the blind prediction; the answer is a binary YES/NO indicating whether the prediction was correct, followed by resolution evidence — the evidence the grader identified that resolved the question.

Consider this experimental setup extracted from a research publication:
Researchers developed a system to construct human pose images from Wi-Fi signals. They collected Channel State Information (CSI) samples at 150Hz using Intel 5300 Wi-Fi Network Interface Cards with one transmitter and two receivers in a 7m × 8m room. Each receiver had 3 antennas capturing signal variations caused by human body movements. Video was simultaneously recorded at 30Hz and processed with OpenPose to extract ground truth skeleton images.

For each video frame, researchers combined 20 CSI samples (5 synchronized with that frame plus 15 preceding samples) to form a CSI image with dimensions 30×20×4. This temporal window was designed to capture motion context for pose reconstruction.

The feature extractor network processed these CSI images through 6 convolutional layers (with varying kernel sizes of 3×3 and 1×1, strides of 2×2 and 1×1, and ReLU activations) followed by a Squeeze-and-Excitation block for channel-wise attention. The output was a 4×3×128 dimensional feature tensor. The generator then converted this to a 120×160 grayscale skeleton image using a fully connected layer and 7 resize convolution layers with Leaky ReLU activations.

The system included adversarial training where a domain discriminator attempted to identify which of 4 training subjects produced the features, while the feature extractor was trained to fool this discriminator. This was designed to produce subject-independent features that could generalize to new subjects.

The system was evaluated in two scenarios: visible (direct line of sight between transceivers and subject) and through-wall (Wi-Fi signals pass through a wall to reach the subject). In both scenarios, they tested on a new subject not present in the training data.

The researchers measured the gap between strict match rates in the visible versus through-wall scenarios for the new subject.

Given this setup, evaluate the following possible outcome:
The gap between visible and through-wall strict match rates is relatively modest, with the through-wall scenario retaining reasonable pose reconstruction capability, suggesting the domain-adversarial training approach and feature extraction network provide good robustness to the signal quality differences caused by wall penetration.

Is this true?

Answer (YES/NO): NO